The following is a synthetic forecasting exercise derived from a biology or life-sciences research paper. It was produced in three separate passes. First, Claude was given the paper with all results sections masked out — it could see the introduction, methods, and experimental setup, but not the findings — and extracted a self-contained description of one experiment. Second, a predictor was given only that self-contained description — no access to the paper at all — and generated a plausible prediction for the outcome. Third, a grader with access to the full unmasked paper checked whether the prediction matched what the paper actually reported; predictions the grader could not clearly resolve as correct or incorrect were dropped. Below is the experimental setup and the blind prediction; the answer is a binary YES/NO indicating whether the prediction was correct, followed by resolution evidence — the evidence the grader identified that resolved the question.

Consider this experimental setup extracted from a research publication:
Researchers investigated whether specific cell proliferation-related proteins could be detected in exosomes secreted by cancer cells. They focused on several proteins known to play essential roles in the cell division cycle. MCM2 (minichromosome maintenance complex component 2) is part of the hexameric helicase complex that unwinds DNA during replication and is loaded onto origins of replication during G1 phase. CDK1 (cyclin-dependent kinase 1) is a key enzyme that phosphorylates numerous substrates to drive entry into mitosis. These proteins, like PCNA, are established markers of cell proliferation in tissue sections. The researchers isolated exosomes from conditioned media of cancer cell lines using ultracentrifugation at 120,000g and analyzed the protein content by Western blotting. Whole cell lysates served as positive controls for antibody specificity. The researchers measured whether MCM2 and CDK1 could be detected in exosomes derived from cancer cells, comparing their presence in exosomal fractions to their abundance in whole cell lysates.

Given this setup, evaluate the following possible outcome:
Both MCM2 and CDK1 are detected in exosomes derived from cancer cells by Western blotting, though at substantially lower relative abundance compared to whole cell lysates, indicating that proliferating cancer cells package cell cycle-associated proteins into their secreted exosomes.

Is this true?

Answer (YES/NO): NO